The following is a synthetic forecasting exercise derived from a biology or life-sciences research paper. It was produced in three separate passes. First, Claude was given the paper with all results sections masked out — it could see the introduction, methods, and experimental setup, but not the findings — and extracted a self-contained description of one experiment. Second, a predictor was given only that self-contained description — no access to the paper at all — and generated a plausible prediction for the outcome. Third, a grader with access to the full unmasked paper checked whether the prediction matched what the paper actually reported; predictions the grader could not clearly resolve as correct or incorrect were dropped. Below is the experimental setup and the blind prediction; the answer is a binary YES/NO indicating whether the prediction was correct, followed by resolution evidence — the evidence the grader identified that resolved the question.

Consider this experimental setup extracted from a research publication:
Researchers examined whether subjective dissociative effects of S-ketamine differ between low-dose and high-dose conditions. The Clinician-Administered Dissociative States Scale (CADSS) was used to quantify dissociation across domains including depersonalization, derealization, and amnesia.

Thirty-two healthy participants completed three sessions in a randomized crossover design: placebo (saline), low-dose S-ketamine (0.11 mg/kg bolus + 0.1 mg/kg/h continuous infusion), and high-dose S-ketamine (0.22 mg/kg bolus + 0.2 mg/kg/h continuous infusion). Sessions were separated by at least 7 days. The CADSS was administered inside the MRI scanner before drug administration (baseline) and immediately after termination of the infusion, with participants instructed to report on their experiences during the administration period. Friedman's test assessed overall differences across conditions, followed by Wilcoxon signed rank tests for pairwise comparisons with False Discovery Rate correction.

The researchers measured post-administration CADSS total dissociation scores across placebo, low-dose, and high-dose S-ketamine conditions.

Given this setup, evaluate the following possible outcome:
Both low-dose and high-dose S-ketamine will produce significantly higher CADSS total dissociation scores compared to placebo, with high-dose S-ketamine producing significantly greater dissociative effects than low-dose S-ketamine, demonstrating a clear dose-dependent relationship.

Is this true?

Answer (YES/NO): YES